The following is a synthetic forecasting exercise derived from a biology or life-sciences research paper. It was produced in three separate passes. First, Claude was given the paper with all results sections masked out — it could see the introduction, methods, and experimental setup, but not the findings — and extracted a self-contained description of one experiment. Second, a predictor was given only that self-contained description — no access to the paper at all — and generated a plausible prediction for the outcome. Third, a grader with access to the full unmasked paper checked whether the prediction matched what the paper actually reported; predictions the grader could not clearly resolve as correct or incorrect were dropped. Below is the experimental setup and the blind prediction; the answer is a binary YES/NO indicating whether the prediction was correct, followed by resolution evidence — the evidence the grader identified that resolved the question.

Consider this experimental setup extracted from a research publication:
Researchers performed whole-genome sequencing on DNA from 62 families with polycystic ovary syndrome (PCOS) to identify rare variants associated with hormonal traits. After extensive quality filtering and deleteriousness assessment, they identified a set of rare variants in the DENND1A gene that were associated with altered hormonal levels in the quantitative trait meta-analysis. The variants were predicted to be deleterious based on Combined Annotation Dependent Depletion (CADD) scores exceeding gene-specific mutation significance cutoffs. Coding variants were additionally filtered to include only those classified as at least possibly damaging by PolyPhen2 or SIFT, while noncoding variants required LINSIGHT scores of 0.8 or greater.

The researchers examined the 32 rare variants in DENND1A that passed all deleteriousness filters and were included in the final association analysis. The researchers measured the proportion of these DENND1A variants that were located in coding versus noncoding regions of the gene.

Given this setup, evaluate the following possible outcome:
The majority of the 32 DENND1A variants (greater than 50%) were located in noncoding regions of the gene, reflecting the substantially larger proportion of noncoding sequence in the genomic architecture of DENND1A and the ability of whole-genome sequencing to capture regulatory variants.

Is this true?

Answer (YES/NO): YES